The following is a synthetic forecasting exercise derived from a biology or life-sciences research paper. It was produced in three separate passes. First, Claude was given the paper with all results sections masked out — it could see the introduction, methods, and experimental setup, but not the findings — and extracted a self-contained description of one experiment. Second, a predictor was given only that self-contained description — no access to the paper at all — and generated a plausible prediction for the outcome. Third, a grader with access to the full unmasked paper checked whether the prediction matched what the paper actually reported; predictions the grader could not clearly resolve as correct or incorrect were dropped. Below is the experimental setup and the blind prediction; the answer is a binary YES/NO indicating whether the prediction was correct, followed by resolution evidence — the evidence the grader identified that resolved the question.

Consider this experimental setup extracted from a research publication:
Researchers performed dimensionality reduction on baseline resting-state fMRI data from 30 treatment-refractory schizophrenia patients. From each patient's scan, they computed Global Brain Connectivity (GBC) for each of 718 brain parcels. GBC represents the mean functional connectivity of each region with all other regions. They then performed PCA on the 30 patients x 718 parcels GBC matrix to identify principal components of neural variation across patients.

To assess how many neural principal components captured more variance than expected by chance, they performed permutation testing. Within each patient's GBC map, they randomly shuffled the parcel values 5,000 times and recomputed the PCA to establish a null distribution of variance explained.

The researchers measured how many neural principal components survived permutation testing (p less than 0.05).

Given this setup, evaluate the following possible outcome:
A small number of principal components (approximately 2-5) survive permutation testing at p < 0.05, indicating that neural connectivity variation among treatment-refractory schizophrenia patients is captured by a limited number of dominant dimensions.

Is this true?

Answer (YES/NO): YES